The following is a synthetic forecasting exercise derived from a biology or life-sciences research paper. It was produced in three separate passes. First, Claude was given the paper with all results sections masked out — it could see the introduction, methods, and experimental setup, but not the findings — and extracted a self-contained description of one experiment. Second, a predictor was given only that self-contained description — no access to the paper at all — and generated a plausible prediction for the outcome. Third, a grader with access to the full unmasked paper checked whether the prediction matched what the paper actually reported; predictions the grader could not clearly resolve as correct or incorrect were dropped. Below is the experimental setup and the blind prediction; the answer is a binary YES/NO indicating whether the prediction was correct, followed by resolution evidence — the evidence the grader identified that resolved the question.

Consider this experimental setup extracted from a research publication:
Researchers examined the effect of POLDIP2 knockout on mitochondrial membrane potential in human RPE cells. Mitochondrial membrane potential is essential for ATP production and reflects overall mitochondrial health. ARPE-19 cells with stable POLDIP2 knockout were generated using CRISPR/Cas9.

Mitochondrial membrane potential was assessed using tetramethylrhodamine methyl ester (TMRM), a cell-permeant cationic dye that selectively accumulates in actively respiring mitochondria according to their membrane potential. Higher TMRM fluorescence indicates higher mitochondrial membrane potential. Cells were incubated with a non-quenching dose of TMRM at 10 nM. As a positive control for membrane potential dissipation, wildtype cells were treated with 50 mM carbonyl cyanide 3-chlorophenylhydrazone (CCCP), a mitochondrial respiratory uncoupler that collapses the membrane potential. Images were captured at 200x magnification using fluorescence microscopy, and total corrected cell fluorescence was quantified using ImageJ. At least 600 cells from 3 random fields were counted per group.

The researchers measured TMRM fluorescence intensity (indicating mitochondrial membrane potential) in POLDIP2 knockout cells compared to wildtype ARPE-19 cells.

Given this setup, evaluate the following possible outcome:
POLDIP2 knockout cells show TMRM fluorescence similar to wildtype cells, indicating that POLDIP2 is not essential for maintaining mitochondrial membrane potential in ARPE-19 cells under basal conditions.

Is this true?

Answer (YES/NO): YES